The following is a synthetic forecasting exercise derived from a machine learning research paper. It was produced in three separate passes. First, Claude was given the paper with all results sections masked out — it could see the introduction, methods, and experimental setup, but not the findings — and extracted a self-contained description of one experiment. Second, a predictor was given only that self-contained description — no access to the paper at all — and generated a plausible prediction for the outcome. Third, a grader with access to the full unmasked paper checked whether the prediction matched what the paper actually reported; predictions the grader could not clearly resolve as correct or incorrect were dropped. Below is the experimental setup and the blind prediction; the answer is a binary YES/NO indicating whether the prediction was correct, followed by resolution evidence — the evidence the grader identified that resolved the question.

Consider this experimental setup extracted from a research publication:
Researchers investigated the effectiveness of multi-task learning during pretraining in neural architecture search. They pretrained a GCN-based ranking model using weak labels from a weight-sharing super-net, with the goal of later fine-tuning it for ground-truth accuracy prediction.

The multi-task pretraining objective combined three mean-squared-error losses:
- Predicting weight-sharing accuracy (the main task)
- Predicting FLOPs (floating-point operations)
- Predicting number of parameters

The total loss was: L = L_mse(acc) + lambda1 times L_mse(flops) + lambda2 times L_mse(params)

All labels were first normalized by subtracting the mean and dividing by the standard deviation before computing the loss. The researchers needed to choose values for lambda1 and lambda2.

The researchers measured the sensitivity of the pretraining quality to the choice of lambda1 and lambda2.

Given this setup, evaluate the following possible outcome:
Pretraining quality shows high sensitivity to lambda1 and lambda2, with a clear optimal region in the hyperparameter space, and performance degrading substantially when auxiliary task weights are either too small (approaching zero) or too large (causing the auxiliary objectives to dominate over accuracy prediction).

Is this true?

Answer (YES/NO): NO